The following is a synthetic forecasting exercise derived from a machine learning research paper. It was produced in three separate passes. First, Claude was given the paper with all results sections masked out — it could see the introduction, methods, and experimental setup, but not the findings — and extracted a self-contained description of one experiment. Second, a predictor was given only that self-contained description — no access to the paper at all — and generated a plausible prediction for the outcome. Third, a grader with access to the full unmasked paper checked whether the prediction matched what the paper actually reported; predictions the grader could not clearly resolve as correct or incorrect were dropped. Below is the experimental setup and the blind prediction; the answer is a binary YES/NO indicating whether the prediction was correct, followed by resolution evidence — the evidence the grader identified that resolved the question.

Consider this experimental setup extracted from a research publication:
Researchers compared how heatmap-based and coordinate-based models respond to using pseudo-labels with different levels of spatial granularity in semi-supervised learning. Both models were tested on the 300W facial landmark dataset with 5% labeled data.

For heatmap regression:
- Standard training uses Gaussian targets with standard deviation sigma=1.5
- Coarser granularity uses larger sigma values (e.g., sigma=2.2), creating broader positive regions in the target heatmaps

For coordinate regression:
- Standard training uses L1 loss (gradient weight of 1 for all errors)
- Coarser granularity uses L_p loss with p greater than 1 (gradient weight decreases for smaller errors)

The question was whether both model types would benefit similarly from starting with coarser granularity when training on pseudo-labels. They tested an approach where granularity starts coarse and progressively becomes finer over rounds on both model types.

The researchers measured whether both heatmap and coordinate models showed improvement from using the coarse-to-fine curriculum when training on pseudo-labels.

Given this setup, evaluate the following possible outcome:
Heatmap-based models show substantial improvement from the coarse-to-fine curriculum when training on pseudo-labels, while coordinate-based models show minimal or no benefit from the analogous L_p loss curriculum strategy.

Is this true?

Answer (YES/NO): NO